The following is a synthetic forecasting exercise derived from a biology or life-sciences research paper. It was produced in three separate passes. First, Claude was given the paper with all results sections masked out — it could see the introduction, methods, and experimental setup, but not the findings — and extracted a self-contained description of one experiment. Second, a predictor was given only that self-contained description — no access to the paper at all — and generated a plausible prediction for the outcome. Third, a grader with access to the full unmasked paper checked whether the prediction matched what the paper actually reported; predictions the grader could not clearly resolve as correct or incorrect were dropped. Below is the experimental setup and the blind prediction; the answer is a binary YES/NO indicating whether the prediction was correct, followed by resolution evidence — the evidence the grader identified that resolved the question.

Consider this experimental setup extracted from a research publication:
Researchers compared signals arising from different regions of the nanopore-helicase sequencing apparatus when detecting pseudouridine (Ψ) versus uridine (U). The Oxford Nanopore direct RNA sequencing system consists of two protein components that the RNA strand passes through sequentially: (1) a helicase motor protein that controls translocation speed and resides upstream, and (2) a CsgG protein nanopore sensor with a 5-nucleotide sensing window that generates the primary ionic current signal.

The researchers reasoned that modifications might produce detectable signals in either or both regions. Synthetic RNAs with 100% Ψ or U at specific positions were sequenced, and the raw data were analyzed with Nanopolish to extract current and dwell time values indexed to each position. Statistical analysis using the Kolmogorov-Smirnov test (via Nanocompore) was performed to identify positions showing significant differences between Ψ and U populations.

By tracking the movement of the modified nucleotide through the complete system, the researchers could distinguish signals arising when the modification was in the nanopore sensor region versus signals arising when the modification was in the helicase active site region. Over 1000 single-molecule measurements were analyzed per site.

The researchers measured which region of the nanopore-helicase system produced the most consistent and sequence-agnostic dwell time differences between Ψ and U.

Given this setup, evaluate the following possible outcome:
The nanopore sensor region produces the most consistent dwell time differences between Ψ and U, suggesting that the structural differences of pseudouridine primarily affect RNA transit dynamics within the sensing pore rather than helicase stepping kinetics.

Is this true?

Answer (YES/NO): NO